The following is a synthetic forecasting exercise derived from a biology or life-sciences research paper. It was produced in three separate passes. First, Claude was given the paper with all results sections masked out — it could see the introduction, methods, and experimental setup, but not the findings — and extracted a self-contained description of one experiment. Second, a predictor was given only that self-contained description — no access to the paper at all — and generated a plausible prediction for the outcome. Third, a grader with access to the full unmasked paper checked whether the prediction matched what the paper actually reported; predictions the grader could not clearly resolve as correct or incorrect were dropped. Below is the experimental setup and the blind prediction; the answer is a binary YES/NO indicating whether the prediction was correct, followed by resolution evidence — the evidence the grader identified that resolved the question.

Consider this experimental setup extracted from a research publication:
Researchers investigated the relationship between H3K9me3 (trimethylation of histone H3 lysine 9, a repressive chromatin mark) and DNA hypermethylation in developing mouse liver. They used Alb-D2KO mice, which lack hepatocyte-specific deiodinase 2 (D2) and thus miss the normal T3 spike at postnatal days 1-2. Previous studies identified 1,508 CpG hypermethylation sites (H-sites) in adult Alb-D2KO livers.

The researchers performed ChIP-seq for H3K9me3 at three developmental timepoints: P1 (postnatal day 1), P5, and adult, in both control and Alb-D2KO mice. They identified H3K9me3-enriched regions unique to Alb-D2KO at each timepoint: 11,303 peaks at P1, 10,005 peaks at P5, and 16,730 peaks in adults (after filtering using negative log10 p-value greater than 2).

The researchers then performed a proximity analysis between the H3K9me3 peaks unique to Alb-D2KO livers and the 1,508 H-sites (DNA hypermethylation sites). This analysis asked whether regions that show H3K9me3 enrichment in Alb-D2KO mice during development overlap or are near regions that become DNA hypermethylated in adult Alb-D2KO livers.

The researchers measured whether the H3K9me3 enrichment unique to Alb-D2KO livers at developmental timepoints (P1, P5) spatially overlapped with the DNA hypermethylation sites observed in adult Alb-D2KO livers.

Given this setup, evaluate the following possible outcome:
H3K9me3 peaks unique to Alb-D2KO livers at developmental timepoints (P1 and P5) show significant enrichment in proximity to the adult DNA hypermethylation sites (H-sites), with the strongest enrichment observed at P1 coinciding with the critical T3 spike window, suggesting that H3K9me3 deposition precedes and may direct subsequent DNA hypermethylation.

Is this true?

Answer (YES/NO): YES